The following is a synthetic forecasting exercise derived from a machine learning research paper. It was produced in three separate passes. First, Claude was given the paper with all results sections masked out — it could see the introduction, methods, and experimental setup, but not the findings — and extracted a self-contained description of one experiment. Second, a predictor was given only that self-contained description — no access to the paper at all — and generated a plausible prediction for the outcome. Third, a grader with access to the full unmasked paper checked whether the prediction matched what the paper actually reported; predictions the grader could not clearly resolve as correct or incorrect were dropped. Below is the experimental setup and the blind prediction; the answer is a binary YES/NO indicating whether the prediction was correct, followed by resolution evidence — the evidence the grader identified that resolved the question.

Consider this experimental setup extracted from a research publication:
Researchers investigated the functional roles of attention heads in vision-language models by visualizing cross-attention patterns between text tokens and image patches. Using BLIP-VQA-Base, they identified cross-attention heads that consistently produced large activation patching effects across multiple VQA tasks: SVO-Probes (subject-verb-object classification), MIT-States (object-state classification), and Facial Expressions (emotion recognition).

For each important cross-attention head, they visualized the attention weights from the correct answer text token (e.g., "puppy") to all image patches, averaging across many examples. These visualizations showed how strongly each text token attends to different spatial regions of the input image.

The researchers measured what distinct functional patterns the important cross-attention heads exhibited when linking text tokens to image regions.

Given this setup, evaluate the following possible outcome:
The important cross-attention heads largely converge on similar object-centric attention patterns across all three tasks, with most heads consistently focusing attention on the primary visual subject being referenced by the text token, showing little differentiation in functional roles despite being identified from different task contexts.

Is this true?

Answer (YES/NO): NO